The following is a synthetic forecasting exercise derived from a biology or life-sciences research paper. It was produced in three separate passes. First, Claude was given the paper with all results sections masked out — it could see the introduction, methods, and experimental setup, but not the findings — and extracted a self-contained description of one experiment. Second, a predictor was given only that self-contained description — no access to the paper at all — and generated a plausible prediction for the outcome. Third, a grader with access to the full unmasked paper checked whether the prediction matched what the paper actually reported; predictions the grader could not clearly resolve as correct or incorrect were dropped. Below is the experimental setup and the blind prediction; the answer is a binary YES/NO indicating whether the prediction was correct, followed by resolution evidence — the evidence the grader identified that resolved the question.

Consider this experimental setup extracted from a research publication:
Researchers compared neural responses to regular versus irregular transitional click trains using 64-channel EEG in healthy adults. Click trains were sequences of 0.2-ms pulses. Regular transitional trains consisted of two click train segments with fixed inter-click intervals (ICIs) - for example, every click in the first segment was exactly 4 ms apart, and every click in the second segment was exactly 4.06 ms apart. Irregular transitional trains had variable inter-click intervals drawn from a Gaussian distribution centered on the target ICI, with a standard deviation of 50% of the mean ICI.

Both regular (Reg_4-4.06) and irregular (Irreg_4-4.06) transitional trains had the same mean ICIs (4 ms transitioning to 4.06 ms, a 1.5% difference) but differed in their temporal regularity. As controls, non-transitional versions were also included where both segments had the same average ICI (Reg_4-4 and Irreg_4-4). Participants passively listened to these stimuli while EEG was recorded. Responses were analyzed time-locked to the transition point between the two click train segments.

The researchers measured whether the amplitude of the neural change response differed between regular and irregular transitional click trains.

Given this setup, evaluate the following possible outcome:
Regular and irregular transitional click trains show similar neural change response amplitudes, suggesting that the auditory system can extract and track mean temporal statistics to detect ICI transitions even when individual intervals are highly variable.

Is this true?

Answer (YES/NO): NO